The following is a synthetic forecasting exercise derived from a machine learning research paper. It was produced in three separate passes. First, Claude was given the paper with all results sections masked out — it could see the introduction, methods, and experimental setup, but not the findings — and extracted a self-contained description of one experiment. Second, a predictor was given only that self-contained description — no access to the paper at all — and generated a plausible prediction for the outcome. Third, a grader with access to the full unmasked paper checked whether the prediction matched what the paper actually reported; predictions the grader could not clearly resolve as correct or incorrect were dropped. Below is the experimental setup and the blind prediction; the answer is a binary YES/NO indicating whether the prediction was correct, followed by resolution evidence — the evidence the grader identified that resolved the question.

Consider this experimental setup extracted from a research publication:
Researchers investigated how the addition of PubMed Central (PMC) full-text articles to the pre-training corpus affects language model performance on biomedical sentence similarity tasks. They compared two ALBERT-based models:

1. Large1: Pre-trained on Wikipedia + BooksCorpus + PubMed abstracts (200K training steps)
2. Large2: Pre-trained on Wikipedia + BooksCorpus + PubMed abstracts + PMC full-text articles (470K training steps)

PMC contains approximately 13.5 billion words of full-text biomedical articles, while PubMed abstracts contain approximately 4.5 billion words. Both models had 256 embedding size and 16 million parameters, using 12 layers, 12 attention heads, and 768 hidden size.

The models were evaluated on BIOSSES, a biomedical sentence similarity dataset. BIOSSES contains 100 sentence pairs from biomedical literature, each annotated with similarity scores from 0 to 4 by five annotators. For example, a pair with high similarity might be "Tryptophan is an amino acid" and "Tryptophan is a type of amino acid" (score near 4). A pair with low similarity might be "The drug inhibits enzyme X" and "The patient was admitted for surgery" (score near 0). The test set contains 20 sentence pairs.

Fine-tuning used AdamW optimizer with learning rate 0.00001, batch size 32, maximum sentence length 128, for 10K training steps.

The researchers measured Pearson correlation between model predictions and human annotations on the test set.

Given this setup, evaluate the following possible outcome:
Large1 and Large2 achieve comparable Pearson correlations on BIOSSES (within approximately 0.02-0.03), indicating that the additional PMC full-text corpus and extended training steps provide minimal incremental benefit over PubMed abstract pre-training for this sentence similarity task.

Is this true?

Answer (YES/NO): NO